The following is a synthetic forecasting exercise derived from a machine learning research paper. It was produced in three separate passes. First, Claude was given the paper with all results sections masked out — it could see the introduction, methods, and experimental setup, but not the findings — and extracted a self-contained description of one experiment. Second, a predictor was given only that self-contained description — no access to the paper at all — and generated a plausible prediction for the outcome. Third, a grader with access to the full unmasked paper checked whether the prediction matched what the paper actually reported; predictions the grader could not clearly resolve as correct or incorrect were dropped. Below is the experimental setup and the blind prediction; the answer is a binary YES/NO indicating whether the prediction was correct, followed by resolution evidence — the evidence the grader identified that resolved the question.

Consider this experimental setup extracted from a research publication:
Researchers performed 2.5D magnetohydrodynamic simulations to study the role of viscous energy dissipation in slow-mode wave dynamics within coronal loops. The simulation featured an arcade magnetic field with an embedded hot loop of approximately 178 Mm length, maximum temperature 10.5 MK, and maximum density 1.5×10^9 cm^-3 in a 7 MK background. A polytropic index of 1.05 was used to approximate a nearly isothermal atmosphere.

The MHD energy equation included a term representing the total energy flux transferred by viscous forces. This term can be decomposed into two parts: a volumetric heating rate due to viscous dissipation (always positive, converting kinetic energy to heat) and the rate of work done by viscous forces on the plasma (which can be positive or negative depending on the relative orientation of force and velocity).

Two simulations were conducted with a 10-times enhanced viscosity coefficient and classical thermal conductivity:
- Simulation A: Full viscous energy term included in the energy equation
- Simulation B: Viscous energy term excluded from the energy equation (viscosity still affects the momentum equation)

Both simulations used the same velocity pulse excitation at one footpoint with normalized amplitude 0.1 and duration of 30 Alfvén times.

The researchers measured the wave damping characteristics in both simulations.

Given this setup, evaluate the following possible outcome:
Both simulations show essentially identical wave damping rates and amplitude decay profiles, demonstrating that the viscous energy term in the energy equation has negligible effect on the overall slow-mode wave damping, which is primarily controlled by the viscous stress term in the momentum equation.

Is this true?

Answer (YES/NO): YES